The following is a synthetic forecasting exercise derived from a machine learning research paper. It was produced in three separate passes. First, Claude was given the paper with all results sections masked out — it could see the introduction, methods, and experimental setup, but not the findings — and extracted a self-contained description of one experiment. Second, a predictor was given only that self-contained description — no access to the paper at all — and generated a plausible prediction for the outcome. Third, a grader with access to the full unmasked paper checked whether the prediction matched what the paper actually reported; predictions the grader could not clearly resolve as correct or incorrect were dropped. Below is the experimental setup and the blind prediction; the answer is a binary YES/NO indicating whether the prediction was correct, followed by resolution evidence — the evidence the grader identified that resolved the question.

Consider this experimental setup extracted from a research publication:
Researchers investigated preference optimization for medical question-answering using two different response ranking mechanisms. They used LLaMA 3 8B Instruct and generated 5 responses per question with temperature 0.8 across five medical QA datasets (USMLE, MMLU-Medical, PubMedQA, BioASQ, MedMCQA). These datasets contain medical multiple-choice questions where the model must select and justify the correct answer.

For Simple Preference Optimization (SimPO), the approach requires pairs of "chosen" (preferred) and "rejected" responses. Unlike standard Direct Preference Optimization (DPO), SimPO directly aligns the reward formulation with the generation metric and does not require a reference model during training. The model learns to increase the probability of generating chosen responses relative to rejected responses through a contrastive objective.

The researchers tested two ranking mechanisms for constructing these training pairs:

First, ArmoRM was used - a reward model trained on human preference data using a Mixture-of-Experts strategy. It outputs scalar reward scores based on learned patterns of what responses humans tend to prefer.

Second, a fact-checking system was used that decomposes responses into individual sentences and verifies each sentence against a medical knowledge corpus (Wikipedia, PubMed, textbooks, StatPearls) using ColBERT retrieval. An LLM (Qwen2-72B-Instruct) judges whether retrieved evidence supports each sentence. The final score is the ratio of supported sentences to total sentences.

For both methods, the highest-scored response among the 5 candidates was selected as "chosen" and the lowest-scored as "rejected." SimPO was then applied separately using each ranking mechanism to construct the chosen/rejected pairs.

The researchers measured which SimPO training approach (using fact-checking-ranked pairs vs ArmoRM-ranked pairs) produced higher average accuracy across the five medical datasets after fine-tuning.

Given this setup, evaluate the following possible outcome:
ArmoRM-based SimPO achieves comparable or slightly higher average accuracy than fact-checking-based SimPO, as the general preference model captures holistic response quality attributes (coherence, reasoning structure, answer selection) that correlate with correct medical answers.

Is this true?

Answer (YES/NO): NO